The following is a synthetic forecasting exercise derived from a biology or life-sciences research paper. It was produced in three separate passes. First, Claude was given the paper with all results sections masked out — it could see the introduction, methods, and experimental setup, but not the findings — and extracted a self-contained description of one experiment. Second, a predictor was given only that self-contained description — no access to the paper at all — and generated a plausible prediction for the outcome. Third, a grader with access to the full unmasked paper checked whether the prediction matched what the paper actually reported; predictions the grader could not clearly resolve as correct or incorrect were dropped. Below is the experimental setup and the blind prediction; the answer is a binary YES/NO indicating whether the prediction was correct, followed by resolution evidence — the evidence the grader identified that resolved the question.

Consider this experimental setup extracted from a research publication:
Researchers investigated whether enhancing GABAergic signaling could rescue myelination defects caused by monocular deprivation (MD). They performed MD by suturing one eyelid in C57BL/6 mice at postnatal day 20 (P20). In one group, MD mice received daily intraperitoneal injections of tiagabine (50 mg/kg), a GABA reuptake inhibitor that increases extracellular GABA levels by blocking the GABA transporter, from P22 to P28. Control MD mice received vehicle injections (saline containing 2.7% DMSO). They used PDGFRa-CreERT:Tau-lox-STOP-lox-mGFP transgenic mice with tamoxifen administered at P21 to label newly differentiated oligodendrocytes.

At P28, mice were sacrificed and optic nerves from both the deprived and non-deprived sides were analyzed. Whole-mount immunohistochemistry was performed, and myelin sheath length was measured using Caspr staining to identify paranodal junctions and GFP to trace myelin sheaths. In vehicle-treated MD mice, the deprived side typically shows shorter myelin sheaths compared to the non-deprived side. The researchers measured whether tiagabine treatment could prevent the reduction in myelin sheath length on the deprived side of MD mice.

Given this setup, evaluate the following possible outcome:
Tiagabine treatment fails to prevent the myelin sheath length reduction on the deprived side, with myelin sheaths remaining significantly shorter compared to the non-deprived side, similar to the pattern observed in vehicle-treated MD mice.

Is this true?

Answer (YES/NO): NO